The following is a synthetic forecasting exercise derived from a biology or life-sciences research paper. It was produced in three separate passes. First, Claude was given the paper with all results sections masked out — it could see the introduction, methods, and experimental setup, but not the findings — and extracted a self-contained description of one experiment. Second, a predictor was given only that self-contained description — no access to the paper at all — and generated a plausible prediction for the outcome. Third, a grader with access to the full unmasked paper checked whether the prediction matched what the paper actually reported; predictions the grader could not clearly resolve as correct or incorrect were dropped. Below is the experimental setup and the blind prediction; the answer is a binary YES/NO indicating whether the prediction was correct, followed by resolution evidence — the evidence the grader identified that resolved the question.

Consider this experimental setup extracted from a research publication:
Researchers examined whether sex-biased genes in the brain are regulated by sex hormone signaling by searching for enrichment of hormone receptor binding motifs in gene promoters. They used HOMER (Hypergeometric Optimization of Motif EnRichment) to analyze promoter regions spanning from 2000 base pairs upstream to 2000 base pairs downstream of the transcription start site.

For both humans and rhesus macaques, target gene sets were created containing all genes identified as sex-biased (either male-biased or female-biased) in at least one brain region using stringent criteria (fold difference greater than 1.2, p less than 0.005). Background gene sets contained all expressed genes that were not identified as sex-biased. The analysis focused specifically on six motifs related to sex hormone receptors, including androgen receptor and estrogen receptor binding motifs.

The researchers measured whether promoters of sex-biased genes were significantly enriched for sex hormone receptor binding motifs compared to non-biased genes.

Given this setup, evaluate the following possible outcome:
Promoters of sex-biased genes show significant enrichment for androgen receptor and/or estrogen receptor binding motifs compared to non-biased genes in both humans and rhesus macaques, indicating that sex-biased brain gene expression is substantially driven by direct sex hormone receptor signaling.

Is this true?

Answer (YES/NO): NO